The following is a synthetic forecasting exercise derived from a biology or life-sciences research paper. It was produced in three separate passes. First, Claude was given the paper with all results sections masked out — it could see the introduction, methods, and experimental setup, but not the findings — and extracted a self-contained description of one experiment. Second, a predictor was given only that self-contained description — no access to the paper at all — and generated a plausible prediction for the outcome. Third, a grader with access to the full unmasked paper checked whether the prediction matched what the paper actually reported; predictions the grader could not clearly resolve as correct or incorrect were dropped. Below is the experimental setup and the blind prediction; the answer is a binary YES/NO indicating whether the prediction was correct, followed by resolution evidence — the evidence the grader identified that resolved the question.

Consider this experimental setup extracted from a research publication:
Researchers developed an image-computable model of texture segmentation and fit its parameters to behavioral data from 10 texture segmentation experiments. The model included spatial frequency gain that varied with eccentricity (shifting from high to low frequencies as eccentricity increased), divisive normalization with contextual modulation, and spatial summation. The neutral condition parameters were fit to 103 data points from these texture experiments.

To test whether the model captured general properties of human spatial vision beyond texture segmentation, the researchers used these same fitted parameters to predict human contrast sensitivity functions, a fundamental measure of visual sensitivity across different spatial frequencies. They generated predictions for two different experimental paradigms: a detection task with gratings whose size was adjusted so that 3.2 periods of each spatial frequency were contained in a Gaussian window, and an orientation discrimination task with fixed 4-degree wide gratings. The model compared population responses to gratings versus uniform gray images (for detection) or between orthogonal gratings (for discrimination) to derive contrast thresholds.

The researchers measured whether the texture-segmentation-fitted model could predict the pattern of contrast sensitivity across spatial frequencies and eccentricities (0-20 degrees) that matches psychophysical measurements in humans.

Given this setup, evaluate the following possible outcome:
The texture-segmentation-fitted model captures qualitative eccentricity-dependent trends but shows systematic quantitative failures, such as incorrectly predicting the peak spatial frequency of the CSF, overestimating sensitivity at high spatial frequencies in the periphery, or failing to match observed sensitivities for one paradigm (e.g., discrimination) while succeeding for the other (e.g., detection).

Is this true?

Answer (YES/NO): NO